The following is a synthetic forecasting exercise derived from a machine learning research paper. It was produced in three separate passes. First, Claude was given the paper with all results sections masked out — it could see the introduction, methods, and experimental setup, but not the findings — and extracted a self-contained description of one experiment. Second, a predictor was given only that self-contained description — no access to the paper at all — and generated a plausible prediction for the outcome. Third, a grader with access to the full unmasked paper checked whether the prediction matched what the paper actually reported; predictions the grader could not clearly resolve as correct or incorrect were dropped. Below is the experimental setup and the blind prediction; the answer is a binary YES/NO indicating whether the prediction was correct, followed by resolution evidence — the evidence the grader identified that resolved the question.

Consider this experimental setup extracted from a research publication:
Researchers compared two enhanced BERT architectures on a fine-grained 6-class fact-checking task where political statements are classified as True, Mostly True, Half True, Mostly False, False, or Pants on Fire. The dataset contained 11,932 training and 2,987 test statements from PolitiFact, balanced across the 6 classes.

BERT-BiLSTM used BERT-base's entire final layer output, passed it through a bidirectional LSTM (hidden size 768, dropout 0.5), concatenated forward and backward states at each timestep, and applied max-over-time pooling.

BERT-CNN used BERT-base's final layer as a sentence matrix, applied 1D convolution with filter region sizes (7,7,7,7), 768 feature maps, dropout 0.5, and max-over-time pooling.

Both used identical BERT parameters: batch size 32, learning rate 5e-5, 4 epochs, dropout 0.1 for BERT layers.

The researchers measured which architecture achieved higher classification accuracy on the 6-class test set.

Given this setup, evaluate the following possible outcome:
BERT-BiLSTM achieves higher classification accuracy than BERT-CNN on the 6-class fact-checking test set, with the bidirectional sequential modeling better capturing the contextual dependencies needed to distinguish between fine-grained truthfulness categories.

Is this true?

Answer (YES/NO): NO